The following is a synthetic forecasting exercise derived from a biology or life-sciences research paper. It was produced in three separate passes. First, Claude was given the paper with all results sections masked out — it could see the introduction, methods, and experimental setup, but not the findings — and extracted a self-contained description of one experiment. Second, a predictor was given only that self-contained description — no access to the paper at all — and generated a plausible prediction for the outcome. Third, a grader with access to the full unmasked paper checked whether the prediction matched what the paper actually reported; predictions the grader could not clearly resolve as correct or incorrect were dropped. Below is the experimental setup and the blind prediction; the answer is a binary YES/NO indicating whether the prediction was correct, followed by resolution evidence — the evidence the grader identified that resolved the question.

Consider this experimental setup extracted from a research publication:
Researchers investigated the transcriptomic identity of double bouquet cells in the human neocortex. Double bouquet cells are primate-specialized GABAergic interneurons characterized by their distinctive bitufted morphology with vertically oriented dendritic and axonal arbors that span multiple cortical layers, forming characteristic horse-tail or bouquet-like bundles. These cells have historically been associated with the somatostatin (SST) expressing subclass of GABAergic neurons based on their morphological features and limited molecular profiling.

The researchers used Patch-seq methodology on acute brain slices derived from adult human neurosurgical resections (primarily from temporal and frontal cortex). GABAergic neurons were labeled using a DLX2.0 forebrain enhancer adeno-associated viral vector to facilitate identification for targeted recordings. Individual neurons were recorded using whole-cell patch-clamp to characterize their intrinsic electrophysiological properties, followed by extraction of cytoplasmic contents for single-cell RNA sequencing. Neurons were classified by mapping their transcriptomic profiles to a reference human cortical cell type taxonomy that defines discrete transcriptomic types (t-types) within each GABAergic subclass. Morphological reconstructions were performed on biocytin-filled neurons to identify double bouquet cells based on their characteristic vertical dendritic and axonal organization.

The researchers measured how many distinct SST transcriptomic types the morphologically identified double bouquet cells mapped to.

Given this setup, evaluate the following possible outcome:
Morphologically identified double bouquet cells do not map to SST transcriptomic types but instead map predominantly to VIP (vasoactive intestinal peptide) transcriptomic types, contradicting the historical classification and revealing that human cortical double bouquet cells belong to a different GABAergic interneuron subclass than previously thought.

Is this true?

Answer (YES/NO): NO